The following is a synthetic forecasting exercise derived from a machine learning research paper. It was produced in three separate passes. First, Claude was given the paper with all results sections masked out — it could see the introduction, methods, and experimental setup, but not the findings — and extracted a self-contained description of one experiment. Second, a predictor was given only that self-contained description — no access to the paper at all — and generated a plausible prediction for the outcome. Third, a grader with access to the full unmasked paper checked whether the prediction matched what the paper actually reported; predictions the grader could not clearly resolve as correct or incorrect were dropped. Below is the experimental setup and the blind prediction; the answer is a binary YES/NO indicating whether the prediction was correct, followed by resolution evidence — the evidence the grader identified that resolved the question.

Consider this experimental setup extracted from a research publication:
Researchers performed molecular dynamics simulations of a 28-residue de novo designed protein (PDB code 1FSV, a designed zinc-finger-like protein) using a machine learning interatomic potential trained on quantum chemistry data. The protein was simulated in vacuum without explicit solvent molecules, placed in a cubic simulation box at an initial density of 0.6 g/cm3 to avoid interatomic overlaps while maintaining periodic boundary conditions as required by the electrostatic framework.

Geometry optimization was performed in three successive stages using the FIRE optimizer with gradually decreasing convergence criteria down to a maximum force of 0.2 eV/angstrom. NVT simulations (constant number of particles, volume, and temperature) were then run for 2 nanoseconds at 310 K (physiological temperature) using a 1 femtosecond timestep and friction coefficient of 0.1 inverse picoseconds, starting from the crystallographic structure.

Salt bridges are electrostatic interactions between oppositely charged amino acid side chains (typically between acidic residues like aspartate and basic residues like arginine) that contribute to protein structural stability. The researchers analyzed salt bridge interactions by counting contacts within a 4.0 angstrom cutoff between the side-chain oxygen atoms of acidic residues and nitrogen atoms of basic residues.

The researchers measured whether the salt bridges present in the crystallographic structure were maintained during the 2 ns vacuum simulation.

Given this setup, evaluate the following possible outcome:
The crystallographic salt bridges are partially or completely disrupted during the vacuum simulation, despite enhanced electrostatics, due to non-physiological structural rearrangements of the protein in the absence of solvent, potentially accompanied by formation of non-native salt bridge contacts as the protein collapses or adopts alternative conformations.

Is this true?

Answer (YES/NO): YES